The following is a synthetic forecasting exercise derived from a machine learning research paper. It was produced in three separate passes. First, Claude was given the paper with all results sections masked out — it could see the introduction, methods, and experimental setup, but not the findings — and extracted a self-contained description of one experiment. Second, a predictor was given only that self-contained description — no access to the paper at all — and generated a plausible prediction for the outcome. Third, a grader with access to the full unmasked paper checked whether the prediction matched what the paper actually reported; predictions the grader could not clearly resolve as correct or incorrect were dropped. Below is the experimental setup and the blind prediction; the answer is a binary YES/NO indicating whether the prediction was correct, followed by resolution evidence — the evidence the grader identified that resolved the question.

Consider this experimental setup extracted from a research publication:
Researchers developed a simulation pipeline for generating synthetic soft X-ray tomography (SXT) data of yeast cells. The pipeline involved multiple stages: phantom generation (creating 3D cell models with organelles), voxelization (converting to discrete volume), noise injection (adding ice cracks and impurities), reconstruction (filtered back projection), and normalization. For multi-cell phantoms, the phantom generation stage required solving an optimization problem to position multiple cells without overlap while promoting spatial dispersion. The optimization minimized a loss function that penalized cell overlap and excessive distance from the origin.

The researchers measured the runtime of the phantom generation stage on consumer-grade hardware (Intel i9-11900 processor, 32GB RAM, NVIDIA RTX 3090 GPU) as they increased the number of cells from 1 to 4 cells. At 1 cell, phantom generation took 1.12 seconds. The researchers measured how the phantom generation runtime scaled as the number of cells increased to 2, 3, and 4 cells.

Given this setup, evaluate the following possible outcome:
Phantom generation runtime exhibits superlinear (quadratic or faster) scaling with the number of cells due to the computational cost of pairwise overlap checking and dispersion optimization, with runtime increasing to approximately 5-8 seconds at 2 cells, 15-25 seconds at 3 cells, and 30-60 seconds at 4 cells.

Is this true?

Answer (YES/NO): NO